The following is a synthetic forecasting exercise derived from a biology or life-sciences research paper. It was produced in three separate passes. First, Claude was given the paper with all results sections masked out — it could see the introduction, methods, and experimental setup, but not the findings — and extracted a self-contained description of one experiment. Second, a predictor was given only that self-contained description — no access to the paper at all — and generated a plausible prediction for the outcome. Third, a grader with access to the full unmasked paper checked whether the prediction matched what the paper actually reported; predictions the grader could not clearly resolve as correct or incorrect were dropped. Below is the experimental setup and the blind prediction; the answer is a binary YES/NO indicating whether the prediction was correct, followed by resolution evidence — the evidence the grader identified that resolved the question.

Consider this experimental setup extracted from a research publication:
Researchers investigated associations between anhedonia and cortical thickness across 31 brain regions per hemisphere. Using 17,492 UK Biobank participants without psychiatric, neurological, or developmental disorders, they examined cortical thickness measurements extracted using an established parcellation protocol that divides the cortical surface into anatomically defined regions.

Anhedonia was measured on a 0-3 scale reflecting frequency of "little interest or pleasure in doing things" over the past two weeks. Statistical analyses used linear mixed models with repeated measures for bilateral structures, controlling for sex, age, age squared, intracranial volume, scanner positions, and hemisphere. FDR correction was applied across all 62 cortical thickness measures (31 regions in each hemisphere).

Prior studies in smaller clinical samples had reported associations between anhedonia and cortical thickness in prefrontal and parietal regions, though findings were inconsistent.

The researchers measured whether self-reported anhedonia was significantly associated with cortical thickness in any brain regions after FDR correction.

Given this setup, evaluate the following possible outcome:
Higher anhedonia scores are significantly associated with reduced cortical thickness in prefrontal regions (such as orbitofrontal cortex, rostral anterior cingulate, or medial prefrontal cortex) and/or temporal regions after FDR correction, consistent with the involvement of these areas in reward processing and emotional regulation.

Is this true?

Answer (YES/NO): YES